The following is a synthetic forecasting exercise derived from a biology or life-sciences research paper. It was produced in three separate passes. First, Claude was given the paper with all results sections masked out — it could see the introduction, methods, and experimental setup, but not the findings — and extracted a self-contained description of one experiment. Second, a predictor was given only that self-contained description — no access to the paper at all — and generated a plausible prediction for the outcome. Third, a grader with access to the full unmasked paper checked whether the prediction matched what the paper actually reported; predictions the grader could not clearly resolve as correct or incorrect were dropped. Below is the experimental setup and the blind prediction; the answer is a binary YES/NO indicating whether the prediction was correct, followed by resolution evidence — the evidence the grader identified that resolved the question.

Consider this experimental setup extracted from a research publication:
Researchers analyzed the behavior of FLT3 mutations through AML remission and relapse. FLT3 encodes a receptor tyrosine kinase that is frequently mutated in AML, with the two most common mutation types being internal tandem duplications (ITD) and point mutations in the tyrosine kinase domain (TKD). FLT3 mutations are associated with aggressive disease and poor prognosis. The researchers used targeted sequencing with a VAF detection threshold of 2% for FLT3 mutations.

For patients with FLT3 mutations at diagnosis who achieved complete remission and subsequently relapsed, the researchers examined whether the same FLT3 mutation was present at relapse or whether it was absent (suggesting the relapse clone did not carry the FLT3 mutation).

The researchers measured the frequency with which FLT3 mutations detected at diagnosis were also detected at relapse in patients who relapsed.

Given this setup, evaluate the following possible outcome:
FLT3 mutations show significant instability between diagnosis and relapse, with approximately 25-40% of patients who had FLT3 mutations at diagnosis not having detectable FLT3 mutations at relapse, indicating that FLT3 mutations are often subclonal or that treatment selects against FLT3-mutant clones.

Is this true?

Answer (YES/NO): NO